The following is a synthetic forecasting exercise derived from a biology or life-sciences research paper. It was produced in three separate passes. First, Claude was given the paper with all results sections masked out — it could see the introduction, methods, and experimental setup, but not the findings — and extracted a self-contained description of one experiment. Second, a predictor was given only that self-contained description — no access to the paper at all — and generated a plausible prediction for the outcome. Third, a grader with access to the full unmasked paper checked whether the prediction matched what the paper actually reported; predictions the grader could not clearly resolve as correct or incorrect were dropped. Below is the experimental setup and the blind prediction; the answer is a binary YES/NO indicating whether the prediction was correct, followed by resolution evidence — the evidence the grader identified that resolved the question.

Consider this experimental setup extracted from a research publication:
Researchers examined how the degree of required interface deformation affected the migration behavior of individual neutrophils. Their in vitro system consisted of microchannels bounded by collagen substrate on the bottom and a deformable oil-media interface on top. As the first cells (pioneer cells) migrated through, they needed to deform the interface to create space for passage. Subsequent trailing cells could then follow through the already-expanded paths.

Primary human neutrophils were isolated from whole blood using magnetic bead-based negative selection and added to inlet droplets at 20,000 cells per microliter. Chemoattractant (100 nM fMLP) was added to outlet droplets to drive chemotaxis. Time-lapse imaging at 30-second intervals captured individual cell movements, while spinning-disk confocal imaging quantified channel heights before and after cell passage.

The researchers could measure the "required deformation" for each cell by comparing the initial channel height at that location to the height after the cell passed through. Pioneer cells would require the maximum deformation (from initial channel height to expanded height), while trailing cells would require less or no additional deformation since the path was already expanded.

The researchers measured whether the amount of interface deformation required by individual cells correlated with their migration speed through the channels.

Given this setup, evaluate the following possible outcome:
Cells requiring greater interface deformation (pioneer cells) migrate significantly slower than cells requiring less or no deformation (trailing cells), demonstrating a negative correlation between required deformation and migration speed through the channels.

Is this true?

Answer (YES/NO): YES